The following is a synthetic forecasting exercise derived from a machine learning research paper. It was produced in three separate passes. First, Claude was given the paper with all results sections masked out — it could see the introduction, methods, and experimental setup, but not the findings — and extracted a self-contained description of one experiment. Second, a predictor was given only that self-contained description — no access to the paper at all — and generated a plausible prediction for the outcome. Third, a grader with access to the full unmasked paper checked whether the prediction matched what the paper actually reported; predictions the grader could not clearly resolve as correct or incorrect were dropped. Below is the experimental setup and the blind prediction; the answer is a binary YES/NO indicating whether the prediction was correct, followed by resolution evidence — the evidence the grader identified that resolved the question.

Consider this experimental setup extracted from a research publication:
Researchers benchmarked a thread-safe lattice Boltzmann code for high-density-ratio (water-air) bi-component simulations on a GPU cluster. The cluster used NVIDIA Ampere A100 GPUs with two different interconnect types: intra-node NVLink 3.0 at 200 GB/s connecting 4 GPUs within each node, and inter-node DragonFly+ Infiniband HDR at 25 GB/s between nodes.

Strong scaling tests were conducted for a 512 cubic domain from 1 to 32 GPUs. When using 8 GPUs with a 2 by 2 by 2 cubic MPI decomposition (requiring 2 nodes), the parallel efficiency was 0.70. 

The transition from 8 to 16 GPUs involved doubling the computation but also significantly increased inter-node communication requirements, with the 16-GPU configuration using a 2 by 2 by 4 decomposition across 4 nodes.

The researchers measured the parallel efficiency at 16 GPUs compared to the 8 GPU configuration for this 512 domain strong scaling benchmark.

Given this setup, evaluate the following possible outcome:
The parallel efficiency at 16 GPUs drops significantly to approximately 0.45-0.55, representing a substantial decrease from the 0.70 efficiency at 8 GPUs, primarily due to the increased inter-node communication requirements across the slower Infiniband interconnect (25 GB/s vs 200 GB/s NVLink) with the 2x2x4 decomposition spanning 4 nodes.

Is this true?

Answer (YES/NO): NO